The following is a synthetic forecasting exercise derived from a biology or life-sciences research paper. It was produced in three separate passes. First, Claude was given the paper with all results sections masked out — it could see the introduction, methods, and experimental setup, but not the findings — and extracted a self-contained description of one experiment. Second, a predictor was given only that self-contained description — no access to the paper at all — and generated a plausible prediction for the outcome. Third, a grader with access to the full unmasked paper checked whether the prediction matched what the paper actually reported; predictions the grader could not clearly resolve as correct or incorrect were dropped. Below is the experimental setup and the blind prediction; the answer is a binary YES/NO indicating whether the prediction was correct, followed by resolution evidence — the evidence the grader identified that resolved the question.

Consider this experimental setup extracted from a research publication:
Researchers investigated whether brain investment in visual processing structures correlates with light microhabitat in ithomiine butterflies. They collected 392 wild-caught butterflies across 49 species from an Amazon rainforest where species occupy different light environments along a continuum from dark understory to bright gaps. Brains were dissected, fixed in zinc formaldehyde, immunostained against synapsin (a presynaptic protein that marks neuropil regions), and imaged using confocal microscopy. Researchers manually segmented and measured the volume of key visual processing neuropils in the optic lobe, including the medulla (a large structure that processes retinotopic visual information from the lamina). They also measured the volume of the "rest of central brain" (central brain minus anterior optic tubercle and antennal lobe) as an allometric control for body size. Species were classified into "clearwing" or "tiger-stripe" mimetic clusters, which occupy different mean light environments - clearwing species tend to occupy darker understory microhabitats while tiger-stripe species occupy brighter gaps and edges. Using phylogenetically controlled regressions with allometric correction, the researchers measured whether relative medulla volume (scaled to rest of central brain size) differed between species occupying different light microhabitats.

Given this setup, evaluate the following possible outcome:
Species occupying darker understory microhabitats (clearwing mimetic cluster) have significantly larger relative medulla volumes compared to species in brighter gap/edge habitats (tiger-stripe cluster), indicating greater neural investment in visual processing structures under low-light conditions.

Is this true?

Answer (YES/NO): NO